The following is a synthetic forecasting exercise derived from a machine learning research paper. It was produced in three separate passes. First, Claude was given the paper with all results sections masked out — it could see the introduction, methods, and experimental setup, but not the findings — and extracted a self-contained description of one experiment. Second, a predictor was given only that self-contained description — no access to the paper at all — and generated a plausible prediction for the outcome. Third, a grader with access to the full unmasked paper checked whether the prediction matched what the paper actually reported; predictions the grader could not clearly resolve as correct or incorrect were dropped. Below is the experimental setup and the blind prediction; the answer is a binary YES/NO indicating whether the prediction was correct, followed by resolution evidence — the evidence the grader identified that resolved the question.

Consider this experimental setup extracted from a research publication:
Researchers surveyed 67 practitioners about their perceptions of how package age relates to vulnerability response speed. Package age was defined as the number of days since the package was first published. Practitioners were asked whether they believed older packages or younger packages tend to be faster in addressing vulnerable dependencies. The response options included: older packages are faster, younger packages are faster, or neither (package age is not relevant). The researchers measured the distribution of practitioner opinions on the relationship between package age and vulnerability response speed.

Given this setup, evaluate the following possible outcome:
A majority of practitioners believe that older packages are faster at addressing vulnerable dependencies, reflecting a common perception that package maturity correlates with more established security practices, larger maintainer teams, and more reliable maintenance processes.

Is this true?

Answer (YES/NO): NO